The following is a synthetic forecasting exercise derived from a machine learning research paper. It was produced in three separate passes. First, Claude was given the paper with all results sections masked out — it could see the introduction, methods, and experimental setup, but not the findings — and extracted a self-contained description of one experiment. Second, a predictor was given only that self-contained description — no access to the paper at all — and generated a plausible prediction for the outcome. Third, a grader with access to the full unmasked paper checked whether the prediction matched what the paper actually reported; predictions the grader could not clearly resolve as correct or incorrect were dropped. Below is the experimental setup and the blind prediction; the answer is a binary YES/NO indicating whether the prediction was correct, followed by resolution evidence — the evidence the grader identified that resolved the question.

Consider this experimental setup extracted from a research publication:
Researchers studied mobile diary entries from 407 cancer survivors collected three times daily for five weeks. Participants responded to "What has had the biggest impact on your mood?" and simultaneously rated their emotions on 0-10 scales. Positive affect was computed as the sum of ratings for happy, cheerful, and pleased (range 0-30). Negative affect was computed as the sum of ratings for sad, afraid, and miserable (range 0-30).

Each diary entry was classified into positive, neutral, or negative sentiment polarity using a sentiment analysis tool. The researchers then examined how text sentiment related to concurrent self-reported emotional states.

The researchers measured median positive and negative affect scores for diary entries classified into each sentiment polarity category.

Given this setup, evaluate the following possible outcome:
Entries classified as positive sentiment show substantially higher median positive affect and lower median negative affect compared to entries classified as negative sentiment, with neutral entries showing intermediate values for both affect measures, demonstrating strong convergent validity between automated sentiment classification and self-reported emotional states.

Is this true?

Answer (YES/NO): YES